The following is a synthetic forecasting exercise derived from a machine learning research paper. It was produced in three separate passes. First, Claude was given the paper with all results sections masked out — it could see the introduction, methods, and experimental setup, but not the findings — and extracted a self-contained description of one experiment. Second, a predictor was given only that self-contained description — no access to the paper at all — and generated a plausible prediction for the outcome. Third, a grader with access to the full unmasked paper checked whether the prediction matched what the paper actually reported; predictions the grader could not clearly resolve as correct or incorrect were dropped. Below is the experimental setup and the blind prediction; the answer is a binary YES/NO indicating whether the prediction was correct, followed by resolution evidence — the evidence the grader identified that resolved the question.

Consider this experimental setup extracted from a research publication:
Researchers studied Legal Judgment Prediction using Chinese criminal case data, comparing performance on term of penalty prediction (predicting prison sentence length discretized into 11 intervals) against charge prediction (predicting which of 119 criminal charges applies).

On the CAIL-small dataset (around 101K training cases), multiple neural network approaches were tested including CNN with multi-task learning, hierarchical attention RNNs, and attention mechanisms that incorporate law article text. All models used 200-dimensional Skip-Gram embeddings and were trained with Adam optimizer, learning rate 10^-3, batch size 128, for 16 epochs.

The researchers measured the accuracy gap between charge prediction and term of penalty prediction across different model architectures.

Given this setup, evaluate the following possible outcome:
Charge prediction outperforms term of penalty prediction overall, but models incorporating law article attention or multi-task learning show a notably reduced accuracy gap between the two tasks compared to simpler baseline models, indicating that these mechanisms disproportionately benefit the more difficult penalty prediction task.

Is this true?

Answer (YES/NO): NO